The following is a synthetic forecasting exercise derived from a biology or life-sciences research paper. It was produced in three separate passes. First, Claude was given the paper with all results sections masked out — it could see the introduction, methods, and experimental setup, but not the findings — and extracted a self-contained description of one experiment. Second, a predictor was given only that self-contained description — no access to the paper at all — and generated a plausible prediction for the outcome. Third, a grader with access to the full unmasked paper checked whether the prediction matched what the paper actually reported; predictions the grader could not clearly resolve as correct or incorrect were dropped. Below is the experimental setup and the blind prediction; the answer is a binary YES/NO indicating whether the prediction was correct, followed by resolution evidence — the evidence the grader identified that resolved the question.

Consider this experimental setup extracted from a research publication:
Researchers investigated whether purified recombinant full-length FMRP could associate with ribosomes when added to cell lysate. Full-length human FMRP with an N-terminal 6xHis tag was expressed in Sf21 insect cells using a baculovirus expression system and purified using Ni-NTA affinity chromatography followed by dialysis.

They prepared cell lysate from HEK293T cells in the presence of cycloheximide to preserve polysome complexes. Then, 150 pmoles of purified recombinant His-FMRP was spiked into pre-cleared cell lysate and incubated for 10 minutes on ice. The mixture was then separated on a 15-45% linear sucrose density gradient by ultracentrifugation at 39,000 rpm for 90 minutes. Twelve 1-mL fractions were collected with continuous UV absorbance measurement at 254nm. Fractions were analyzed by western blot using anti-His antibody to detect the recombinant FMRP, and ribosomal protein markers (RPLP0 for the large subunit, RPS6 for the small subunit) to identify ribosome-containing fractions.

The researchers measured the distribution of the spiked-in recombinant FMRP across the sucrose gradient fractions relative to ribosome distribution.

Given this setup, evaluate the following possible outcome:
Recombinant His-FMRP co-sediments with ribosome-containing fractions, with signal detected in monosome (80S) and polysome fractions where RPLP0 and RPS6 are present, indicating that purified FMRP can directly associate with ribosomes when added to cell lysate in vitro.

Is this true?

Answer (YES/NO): YES